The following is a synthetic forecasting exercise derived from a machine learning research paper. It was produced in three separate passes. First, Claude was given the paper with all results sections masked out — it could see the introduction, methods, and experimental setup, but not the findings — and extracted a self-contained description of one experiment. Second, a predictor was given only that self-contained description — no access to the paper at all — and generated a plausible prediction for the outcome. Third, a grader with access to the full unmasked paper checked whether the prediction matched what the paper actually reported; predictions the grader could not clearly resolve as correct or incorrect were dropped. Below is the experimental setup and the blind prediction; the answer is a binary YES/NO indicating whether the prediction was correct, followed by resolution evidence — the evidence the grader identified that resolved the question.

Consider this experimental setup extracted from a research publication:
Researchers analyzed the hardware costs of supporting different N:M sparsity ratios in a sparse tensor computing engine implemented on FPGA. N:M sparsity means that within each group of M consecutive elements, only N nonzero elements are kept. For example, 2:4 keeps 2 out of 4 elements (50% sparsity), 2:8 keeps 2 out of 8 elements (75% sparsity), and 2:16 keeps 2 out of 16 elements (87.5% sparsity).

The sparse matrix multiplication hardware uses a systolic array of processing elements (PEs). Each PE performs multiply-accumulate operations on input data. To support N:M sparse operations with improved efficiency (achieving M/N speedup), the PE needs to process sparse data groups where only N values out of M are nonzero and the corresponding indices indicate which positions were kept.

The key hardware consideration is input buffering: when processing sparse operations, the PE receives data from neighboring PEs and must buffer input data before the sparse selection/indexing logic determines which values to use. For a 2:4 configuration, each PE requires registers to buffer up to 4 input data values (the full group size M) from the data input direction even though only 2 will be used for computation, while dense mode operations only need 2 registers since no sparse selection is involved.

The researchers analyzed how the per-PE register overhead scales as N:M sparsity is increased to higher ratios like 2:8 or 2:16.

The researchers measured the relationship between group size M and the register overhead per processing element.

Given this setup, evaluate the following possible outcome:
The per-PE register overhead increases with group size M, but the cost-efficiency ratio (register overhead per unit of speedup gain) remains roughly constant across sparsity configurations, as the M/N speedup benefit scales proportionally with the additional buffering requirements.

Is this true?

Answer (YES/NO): NO